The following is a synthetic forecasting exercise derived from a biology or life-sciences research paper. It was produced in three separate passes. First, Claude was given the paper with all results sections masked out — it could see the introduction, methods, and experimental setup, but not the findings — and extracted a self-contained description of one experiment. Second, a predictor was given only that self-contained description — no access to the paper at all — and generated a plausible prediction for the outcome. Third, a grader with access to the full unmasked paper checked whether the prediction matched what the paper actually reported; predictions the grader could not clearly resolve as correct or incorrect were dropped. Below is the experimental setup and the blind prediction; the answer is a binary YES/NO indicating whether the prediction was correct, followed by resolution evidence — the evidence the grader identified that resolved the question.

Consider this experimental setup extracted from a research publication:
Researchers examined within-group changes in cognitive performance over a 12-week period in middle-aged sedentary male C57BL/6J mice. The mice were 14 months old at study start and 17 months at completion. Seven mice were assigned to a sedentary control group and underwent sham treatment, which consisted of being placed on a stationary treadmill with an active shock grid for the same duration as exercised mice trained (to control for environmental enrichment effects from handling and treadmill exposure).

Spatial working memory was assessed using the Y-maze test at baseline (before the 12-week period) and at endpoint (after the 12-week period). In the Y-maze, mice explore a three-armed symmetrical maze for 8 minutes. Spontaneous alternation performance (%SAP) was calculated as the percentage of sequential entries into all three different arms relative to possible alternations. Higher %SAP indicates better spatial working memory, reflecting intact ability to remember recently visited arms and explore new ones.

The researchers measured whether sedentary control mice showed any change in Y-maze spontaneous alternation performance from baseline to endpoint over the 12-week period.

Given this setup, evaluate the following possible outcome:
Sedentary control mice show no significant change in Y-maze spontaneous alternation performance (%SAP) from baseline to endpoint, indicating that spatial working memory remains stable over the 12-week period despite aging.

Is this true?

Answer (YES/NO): YES